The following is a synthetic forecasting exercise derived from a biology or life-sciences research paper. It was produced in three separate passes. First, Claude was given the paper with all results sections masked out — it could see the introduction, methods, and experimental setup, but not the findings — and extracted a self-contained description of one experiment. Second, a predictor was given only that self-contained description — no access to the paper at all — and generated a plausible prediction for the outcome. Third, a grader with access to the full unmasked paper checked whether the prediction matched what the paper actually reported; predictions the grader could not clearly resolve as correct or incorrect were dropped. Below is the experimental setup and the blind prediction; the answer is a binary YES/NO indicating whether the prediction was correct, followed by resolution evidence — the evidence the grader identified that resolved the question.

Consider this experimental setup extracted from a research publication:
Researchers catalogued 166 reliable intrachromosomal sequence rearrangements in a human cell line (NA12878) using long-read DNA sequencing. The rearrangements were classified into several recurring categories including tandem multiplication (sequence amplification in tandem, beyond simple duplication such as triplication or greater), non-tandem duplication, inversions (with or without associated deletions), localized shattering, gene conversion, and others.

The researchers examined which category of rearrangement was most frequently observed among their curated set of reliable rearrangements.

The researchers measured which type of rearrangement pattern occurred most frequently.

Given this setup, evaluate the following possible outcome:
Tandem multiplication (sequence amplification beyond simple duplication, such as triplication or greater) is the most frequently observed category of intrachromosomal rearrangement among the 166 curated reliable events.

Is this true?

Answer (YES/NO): YES